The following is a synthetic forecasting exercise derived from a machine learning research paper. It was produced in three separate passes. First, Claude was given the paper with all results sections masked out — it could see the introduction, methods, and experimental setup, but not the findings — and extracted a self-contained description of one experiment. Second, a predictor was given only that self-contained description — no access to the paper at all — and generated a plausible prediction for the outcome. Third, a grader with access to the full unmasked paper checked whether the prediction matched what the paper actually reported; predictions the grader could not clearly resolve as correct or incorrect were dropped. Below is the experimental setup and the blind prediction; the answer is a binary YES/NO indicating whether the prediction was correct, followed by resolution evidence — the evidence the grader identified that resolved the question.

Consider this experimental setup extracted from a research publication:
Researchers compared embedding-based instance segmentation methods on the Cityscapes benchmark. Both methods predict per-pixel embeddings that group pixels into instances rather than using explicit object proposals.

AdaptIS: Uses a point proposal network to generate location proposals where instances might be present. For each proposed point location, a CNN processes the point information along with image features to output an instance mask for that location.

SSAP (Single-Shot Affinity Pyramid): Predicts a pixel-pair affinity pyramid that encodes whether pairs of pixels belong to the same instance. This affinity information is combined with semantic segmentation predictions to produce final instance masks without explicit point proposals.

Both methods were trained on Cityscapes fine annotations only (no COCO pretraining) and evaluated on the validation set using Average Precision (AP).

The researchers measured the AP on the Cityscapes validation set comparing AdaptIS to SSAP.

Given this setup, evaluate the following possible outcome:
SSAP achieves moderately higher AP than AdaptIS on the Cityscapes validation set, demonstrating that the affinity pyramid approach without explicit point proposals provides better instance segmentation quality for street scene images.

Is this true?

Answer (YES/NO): NO